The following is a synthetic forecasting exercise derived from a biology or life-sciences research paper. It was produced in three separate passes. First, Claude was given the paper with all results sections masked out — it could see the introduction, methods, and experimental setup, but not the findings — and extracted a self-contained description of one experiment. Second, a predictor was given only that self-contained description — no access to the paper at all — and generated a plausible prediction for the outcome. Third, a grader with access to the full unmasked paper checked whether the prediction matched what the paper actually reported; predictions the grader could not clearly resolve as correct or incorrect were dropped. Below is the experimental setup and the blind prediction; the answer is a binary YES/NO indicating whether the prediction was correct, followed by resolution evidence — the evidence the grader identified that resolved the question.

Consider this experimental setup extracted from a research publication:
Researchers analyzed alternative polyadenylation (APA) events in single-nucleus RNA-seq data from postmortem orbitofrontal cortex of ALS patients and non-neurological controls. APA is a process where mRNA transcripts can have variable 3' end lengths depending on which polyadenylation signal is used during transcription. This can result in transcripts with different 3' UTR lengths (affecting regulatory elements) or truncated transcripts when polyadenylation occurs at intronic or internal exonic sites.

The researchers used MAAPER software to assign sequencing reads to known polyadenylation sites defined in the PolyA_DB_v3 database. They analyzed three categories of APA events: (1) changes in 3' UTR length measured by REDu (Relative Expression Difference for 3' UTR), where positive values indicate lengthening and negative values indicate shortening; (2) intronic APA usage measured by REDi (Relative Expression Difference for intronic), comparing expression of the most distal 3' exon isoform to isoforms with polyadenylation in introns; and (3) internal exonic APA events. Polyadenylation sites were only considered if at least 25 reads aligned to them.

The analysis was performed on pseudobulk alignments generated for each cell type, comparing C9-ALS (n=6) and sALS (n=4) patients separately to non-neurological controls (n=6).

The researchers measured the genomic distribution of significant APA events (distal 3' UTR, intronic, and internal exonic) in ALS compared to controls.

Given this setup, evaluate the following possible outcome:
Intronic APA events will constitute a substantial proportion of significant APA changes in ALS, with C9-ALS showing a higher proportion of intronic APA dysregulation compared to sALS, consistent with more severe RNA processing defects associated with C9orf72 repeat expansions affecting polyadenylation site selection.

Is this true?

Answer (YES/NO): NO